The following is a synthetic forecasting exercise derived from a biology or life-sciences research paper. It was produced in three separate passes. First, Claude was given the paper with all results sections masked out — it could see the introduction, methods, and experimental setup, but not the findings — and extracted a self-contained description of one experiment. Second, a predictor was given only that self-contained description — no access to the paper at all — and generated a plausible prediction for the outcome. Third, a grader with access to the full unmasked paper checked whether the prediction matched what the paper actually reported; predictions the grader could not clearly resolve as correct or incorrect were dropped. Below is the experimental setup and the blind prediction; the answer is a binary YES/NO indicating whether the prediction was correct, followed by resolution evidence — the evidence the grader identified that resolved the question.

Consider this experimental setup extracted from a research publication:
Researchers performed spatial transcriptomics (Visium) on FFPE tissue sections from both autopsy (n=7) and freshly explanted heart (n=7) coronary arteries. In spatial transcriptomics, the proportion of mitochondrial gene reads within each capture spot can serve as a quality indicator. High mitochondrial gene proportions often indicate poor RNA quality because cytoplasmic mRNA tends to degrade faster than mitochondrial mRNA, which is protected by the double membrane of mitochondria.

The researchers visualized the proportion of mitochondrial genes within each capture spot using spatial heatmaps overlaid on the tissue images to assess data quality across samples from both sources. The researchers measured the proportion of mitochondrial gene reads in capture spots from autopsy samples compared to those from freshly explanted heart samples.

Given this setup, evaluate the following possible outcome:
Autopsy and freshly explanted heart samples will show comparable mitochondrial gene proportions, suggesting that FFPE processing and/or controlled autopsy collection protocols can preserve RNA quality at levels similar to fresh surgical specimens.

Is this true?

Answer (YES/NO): NO